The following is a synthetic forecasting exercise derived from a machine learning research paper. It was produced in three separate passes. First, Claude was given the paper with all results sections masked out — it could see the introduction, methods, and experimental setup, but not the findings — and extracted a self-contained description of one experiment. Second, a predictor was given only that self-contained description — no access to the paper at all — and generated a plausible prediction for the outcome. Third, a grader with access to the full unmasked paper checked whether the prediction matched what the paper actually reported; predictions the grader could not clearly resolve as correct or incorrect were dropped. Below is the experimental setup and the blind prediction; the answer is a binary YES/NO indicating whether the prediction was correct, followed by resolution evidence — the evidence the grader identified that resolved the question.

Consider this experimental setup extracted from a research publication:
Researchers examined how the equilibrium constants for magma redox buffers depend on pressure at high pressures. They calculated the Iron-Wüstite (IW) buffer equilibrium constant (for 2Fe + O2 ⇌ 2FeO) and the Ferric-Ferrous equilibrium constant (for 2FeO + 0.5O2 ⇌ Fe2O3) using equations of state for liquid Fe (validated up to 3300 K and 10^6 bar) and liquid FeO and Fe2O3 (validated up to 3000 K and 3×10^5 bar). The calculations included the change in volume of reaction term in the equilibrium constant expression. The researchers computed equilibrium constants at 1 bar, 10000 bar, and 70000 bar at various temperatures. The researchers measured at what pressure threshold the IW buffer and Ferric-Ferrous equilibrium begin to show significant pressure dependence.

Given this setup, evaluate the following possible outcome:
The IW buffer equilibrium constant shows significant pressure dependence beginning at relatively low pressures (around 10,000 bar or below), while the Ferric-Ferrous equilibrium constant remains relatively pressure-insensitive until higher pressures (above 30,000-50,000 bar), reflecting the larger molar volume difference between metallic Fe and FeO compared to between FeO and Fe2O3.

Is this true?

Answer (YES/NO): NO